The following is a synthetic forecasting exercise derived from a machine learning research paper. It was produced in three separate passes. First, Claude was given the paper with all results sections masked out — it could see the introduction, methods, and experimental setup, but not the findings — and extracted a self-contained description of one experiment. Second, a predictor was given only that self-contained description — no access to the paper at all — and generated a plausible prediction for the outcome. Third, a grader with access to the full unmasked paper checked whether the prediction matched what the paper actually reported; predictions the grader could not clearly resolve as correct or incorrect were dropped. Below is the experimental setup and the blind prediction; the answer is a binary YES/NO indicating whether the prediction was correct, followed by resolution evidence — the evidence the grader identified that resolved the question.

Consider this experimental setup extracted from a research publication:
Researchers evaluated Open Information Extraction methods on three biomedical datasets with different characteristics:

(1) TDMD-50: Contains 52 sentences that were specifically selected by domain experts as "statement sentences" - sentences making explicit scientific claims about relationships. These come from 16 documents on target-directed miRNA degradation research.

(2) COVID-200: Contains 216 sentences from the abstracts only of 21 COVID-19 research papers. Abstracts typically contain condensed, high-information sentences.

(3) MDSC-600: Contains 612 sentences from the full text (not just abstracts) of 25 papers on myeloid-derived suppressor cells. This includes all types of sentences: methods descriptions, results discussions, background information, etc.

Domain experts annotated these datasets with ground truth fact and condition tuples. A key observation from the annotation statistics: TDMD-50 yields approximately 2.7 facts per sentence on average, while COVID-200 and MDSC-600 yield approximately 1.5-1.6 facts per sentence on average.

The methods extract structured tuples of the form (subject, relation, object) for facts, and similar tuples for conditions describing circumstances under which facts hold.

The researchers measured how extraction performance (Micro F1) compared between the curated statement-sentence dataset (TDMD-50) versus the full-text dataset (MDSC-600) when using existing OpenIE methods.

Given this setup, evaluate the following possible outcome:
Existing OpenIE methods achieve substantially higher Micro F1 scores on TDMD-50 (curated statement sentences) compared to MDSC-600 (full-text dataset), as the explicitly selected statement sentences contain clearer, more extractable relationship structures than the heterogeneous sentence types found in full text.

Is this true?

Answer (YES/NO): YES